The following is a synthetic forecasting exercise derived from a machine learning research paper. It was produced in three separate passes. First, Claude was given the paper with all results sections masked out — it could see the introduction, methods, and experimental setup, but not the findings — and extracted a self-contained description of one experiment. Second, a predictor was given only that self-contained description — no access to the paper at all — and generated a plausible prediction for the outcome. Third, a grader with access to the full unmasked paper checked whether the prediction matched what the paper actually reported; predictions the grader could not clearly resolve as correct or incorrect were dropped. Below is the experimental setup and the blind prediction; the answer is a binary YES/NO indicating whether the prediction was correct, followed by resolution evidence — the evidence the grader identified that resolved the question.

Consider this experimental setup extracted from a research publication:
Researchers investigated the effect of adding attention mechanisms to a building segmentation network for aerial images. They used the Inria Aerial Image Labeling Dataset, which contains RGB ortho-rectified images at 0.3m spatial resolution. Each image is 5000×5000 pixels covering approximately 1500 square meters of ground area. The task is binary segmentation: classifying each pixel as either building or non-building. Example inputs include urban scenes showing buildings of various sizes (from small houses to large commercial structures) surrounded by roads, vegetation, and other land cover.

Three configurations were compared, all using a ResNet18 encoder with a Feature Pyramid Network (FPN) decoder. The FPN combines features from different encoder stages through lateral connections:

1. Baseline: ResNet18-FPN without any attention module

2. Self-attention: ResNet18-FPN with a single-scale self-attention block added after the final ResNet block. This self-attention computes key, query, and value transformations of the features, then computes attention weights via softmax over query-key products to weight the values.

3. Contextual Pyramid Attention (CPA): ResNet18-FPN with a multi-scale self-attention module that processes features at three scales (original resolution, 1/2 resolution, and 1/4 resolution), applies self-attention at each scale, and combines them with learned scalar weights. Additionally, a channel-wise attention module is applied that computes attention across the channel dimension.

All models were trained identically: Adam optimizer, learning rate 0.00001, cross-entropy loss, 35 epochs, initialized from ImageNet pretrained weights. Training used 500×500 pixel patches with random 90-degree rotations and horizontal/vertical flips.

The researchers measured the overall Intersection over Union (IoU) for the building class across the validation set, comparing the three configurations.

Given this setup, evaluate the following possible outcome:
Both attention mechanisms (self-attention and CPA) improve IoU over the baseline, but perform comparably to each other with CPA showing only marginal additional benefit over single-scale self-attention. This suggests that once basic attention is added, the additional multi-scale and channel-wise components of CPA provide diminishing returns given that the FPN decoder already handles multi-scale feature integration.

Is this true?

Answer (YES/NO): NO